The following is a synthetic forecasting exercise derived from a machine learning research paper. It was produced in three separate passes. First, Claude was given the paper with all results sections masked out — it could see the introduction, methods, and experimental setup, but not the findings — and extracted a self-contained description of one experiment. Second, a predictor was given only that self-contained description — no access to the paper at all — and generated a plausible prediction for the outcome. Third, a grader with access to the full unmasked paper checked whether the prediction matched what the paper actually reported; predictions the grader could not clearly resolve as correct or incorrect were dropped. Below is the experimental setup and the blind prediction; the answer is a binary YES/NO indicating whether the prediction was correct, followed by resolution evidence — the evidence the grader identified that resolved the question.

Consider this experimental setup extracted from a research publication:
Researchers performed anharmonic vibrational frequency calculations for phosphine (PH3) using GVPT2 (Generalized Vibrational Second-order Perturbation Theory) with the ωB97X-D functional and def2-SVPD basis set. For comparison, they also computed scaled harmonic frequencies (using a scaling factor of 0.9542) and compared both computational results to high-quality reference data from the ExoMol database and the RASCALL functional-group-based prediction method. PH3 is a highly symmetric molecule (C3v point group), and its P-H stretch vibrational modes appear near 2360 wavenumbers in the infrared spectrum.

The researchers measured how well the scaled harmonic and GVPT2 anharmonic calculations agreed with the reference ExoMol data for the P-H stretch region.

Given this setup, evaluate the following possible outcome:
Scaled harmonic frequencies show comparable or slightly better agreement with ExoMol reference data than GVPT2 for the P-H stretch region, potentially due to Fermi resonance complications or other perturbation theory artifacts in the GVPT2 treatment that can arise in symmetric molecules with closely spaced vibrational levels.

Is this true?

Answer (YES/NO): NO